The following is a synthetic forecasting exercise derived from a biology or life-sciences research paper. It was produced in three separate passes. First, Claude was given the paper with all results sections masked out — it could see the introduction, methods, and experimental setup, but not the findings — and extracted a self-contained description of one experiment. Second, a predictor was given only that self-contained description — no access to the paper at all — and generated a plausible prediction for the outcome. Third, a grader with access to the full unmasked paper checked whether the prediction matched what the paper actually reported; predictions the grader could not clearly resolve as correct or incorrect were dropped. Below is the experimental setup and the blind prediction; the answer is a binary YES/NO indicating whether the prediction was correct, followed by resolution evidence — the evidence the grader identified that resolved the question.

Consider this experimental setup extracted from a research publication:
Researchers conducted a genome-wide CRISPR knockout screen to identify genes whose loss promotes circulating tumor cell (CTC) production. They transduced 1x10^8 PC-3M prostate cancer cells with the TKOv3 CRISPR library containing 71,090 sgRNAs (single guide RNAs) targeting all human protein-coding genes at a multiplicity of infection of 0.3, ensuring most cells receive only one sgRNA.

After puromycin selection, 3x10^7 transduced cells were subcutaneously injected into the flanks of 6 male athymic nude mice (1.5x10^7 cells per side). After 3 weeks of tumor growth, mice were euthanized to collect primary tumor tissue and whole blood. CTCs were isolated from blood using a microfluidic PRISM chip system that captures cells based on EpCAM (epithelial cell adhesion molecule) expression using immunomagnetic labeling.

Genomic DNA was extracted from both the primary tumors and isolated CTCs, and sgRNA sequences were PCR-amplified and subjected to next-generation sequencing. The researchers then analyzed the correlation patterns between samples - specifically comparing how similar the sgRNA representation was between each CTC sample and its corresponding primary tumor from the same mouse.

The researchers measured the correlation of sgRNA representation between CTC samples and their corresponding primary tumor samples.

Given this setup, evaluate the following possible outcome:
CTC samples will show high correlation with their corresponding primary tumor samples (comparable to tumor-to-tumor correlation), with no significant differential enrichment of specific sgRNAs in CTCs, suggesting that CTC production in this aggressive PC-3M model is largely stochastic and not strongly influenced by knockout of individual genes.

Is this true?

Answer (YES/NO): NO